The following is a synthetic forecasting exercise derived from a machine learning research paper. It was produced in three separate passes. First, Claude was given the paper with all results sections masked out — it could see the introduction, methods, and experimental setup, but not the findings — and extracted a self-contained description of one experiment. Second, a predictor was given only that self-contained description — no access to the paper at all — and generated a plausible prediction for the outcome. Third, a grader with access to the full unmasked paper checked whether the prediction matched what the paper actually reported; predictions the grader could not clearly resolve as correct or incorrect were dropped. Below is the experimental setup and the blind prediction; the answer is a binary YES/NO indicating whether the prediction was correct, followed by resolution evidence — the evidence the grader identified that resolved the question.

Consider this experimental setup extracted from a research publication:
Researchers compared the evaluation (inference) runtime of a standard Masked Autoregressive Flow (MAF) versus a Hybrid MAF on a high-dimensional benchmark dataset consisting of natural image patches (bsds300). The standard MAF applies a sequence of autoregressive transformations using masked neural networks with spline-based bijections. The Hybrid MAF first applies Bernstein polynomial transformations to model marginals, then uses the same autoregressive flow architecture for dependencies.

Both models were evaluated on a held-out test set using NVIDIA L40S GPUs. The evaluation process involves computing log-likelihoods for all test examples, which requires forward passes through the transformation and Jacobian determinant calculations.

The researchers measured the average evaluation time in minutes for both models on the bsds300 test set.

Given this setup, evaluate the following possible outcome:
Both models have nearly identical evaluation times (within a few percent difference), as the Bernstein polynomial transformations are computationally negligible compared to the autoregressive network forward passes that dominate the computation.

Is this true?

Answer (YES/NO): NO